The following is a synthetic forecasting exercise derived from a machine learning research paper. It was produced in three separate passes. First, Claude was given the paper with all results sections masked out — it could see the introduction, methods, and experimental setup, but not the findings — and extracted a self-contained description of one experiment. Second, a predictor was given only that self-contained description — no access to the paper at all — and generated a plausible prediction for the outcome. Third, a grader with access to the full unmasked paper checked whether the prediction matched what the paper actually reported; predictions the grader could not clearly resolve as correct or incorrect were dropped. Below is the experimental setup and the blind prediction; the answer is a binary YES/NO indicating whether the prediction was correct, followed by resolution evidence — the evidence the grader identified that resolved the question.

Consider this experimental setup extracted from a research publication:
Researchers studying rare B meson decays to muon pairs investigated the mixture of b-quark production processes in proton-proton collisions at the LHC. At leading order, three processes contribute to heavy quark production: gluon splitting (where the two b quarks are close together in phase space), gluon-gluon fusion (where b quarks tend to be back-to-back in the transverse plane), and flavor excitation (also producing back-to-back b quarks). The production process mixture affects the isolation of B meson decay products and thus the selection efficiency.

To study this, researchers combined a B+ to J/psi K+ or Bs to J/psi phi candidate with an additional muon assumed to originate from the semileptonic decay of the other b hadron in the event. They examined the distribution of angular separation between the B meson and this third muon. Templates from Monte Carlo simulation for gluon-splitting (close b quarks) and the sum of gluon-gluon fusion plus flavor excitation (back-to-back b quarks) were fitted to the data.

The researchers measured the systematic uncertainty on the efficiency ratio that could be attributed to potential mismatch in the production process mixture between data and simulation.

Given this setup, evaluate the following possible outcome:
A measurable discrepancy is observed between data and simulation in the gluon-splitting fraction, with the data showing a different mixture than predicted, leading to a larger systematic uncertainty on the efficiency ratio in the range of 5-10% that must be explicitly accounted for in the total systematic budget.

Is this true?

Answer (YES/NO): NO